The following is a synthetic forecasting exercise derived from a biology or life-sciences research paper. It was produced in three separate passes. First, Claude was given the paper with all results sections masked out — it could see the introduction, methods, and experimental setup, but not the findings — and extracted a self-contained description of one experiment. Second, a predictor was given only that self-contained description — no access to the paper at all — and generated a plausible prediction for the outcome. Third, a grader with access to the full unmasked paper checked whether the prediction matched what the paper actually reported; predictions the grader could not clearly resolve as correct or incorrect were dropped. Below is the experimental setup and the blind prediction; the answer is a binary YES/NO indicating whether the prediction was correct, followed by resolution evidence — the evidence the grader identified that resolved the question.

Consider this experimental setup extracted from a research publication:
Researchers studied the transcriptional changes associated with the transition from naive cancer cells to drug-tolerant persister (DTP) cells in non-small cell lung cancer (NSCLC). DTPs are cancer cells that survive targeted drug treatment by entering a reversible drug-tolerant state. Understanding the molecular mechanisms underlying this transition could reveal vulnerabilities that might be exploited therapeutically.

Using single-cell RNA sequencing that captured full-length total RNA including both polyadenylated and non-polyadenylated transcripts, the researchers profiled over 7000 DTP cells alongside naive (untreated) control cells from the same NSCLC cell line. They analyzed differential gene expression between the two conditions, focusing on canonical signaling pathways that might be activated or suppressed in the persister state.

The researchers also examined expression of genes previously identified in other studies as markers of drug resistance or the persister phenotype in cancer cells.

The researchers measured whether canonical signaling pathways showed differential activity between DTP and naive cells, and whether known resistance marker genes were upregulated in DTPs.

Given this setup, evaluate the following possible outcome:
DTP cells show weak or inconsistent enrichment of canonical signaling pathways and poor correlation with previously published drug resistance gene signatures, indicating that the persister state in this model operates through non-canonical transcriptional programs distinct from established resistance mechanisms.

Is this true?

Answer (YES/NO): NO